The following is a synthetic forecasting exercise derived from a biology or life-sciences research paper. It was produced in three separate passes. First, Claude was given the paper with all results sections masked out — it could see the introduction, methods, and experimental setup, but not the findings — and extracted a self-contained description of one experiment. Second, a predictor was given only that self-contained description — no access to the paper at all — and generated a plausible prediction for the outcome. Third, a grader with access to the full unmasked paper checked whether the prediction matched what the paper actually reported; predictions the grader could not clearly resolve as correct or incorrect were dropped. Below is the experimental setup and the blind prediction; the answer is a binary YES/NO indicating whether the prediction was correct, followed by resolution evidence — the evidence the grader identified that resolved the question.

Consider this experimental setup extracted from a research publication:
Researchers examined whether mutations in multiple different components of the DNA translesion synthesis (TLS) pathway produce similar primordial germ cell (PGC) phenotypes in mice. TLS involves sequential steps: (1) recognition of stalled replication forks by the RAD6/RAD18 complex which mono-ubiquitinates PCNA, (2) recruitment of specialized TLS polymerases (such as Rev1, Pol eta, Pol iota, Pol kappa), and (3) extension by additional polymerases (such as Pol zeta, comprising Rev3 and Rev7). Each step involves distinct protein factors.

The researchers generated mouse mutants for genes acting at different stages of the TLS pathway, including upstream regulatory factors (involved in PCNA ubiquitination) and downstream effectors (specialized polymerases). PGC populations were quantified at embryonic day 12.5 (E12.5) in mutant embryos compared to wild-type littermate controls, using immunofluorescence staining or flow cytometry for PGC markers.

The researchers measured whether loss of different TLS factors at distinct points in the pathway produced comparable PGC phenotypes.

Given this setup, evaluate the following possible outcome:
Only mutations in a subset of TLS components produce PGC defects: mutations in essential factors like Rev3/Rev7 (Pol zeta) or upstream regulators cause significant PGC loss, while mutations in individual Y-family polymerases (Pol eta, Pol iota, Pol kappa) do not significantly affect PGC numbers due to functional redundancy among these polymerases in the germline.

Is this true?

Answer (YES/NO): YES